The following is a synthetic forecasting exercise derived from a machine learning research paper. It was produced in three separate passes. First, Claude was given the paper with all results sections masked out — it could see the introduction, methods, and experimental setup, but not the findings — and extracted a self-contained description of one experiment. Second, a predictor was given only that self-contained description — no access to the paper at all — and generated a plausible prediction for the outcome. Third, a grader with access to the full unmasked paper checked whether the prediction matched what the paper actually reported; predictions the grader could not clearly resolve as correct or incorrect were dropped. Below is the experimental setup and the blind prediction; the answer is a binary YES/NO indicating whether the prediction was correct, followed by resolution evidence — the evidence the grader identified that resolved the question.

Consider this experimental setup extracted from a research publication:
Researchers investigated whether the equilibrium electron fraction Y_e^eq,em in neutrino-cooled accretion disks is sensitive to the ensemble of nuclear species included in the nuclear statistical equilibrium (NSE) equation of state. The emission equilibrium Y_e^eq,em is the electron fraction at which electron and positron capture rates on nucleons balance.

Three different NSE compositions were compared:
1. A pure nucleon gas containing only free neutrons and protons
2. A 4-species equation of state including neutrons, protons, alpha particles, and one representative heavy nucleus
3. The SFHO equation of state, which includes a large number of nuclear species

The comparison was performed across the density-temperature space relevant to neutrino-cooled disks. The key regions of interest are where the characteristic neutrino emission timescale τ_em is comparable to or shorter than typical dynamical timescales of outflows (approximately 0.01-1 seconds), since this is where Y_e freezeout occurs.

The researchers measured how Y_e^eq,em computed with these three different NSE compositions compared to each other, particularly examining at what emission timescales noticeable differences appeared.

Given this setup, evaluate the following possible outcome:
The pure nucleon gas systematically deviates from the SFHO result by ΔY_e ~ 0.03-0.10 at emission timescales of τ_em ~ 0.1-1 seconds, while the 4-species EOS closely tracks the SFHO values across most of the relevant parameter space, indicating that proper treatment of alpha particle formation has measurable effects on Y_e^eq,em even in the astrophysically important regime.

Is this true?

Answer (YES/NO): NO